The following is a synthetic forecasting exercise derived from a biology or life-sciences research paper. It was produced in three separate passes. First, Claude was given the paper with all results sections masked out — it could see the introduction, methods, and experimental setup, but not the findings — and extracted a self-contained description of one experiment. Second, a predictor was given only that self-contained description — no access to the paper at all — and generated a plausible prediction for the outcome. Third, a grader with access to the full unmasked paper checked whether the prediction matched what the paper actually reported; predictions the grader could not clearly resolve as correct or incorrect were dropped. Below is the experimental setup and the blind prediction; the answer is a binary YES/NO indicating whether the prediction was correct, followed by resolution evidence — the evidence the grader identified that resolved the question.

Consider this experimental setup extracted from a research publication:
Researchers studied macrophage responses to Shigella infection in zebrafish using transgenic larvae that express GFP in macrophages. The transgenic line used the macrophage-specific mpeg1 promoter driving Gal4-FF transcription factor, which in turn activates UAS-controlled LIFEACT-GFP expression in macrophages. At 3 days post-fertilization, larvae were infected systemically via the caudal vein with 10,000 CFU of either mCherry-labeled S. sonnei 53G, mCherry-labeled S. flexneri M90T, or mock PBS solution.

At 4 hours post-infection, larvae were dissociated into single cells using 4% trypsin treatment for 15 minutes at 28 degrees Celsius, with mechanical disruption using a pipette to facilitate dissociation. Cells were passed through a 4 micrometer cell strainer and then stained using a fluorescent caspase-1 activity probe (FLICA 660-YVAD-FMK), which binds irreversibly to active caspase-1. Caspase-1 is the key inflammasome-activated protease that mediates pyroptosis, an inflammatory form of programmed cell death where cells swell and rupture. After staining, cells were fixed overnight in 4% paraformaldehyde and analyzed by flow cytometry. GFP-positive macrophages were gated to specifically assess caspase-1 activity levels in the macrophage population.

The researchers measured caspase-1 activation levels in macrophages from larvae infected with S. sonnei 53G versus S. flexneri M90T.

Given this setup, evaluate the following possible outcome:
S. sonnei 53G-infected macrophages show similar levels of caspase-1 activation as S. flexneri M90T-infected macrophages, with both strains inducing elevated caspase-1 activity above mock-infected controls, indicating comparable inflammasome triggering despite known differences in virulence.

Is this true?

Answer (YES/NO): NO